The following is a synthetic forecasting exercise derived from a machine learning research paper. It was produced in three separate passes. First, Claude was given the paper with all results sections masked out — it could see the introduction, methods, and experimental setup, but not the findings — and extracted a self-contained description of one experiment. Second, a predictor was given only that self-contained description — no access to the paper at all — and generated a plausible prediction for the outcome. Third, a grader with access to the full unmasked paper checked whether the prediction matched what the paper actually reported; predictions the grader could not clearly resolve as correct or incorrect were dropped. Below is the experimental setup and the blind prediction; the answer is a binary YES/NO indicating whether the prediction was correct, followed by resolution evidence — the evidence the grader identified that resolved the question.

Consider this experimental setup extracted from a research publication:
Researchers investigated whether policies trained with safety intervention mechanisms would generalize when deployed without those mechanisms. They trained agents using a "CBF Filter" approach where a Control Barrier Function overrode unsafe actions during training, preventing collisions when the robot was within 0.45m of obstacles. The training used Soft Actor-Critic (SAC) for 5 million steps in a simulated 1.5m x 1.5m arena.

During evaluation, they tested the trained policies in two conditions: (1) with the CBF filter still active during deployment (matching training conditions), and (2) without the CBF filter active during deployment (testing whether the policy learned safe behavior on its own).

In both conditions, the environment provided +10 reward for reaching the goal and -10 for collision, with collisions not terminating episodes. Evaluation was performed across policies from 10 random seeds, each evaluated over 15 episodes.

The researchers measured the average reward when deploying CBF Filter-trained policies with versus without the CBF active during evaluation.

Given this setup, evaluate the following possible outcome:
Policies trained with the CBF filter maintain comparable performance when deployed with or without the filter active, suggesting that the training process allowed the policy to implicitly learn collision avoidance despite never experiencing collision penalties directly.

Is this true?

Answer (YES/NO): NO